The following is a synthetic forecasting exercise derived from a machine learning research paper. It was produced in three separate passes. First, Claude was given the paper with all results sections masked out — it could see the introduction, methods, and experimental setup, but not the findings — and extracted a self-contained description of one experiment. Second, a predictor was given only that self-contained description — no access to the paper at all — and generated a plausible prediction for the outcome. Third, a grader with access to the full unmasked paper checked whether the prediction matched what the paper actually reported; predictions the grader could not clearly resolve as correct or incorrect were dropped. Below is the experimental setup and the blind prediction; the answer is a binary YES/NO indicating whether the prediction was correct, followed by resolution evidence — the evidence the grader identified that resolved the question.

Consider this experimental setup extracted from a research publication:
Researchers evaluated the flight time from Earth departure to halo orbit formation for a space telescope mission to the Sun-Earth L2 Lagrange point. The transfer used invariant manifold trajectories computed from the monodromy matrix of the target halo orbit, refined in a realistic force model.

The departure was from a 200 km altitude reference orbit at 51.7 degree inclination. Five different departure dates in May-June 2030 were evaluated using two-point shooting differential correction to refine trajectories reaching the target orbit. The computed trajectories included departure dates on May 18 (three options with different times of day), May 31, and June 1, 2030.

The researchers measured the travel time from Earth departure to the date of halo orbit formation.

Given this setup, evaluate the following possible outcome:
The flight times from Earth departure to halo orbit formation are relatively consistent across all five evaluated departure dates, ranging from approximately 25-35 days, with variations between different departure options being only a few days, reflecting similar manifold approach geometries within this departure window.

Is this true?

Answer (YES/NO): NO